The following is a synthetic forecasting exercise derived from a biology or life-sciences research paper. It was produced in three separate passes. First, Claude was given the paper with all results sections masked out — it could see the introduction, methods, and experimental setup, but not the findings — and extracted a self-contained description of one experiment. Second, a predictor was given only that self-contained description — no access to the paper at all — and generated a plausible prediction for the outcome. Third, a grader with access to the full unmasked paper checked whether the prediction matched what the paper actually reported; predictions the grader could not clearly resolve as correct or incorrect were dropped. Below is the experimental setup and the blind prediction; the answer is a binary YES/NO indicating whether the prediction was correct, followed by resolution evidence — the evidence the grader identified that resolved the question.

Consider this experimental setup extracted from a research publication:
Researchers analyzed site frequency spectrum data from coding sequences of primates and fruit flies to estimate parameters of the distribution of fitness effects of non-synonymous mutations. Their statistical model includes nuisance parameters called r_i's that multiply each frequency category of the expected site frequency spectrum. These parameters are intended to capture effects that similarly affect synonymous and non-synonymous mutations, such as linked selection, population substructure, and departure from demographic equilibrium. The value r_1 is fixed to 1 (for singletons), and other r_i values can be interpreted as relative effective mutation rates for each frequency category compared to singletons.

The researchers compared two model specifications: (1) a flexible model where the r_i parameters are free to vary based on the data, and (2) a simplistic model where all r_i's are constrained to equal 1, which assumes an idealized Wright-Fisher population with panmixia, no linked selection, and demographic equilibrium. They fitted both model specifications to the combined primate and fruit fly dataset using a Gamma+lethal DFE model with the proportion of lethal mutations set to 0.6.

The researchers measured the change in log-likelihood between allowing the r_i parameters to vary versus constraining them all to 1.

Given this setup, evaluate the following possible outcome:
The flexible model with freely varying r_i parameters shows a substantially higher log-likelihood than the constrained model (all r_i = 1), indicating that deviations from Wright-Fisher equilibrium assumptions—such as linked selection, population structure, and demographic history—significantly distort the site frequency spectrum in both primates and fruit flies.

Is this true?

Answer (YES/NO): YES